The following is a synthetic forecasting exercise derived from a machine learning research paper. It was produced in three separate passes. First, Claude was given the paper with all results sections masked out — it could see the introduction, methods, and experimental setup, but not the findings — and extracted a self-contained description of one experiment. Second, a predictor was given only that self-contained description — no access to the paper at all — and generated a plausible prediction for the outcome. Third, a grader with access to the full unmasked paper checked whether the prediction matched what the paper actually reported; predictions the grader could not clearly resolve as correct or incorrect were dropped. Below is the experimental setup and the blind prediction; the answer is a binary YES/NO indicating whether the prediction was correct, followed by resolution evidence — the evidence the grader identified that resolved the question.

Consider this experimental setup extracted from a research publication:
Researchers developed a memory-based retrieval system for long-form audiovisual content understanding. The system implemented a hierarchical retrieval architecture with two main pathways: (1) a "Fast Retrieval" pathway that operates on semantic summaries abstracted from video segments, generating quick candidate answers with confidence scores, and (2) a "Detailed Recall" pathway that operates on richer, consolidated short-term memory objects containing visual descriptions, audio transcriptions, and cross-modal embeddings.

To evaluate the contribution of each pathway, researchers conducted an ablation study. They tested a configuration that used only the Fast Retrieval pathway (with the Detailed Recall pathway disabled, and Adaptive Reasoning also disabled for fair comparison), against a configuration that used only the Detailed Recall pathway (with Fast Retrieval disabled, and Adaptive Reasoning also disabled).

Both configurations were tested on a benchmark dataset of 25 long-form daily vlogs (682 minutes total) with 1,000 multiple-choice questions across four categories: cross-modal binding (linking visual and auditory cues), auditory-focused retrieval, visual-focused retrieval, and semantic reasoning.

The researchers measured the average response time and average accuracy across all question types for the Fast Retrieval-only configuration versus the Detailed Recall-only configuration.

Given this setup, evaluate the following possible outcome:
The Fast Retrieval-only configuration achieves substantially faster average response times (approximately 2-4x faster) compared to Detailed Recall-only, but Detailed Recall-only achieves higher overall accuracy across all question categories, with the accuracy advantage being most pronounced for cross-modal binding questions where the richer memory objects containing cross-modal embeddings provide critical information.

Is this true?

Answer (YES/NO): NO